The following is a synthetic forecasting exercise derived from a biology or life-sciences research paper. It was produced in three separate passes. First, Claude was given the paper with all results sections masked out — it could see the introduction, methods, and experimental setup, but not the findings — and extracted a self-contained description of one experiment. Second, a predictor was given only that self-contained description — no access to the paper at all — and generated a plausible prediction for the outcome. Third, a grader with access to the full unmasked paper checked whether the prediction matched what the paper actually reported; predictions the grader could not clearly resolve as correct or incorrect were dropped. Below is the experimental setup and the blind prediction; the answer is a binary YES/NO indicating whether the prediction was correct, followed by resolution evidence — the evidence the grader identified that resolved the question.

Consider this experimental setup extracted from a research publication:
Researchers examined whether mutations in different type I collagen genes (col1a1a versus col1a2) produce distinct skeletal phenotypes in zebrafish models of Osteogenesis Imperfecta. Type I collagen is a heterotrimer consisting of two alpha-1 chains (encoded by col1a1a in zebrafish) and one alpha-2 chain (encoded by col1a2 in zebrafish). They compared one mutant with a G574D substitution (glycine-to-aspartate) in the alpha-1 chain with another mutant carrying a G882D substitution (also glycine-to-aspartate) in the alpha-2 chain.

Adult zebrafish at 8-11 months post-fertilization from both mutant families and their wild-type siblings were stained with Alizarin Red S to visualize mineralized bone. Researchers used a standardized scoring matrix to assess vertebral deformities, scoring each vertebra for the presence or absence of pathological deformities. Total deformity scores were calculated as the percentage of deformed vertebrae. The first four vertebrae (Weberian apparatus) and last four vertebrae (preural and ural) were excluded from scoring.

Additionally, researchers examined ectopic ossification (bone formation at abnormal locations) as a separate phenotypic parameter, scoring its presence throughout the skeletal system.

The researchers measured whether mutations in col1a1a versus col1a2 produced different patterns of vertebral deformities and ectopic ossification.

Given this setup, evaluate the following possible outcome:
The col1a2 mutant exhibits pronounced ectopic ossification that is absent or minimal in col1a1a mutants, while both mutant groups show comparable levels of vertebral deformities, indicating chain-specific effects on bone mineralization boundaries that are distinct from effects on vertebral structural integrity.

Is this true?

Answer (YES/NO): NO